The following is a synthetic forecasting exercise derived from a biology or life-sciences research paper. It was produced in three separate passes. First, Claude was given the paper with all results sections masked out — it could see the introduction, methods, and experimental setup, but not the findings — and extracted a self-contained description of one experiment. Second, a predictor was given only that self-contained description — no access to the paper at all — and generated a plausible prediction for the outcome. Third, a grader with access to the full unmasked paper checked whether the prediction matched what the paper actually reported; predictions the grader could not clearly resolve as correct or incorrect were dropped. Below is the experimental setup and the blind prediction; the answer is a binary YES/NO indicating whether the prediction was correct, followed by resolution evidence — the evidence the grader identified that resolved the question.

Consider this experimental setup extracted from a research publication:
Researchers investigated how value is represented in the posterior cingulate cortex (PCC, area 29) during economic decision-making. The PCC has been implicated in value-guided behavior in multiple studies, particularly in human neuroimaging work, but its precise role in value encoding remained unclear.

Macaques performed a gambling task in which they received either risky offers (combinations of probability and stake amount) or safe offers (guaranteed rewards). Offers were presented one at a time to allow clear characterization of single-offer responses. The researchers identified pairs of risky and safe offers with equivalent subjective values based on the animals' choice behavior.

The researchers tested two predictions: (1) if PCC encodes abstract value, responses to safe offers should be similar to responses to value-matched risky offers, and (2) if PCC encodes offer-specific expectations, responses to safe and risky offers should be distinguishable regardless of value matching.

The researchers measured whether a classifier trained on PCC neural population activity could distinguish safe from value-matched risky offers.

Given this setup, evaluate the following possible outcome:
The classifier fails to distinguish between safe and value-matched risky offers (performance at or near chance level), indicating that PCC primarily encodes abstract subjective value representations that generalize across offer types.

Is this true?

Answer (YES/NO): NO